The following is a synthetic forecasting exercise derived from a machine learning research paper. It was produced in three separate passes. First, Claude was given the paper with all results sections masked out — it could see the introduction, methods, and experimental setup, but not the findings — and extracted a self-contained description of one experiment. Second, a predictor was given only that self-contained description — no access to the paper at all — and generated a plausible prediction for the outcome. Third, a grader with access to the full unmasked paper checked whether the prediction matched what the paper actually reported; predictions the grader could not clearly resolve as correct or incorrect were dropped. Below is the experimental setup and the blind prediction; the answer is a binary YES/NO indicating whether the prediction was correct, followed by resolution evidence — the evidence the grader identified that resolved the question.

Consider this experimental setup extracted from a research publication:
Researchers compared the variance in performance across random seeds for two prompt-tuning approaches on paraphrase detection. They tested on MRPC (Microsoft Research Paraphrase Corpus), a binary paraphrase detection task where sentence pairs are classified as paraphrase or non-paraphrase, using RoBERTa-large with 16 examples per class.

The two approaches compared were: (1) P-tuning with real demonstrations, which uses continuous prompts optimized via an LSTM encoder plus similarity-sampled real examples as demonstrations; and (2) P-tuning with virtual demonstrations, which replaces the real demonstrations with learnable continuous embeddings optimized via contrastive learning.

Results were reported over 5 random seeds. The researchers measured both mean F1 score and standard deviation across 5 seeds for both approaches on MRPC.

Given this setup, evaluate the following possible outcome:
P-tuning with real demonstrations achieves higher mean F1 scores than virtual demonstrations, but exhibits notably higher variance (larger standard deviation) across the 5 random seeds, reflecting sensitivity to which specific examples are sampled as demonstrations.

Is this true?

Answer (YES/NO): NO